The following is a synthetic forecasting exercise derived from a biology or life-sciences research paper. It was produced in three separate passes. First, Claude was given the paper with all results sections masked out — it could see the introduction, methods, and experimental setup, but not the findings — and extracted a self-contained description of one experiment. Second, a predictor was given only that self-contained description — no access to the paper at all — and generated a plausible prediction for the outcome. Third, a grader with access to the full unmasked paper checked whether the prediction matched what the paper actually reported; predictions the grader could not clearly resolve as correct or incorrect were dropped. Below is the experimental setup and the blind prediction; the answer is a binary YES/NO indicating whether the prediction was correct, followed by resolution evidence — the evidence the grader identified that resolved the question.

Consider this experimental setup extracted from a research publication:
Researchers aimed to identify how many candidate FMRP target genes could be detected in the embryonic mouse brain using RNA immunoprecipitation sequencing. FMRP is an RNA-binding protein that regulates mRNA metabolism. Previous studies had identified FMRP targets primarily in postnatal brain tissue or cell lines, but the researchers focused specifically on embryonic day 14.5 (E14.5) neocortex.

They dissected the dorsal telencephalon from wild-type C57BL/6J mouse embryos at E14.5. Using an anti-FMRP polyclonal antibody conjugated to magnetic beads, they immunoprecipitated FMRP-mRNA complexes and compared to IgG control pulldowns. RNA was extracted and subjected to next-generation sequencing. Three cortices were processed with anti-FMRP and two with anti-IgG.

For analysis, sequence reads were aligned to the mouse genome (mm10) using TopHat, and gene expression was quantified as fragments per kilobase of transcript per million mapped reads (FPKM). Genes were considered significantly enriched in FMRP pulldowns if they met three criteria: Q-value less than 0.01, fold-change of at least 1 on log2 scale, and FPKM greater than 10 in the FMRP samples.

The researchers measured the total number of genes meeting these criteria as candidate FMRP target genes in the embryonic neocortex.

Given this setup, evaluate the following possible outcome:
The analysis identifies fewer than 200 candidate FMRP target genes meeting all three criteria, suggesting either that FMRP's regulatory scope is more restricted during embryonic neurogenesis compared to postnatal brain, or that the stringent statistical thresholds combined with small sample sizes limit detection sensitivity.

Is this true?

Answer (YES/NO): NO